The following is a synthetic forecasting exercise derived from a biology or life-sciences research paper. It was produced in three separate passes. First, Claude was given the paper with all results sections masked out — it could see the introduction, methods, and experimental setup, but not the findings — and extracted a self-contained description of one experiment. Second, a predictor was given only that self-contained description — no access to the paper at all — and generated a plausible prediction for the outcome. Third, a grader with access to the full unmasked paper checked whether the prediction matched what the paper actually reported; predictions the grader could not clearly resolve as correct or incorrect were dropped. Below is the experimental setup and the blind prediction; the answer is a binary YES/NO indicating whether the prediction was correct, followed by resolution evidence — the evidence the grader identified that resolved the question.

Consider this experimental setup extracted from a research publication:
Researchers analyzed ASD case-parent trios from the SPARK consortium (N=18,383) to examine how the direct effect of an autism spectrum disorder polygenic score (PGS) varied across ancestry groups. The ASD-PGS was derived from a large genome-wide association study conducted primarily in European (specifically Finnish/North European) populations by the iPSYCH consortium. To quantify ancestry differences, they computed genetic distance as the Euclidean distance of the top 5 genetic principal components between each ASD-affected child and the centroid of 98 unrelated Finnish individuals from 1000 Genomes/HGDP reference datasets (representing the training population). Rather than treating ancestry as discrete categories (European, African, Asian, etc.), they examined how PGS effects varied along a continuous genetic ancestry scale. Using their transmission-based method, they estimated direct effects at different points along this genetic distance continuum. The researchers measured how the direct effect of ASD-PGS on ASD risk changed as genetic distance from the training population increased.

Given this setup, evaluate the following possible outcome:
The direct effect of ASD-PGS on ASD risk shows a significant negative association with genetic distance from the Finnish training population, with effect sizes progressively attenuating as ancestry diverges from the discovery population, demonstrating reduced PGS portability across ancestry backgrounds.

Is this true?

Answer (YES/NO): YES